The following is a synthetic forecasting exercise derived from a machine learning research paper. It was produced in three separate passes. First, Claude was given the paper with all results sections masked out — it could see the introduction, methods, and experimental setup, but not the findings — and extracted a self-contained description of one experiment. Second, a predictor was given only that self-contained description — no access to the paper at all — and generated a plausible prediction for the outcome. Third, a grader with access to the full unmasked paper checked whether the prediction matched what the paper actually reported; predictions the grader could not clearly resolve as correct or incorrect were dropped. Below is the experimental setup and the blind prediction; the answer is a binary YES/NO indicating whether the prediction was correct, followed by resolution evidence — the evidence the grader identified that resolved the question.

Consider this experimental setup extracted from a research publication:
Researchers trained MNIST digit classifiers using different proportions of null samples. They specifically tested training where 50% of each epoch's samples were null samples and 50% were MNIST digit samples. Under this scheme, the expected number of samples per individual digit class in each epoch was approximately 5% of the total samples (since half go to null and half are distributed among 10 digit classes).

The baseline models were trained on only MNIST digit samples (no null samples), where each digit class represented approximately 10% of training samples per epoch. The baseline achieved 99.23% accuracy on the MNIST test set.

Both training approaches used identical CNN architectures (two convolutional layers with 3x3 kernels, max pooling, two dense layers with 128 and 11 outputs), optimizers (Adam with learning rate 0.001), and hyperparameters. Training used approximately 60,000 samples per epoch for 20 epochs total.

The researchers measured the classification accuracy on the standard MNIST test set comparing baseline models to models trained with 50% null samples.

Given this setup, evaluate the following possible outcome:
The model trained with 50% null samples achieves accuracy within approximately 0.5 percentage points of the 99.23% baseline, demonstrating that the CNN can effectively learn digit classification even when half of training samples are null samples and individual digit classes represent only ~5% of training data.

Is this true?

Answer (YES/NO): YES